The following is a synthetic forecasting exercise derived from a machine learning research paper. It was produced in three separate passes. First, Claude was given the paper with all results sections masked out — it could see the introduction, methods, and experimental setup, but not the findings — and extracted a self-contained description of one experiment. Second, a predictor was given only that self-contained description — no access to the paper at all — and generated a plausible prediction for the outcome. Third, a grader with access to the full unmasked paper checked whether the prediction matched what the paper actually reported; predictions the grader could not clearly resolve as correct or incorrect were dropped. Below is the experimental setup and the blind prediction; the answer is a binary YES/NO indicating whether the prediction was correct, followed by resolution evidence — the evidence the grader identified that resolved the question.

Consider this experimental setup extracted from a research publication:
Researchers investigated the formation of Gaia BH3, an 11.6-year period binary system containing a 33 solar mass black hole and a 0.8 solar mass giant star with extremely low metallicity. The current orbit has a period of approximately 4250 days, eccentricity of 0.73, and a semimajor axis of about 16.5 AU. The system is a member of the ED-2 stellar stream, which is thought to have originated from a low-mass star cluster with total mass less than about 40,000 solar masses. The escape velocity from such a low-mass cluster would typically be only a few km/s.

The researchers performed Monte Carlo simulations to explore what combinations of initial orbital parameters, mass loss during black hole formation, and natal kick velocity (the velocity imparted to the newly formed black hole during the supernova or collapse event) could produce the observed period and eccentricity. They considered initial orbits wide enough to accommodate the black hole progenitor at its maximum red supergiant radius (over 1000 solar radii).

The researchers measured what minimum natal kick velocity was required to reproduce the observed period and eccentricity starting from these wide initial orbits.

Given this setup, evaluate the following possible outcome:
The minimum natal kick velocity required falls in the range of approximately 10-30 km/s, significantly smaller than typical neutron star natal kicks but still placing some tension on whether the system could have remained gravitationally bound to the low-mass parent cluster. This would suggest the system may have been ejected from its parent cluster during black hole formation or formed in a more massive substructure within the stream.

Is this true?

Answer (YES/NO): NO